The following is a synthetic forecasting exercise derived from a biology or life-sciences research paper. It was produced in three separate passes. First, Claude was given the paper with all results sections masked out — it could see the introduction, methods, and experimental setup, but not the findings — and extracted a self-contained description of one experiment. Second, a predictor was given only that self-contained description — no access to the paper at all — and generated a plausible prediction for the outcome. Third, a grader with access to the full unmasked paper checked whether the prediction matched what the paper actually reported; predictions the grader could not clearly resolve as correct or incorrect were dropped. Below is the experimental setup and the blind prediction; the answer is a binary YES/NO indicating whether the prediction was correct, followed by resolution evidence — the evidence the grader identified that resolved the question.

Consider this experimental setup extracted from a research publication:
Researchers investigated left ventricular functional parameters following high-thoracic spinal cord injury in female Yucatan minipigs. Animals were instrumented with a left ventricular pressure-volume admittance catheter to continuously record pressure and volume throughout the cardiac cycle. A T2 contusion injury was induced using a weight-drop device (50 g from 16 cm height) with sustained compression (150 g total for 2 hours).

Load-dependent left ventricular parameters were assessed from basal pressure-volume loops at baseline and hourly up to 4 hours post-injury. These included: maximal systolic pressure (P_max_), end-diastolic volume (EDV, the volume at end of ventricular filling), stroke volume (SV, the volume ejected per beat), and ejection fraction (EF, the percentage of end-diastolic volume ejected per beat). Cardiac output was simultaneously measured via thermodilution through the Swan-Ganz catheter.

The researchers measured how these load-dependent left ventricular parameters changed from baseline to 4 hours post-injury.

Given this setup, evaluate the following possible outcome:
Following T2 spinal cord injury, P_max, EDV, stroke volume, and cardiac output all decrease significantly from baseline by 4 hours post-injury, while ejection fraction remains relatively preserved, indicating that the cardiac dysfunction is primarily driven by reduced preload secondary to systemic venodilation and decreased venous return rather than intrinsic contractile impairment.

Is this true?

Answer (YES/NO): NO